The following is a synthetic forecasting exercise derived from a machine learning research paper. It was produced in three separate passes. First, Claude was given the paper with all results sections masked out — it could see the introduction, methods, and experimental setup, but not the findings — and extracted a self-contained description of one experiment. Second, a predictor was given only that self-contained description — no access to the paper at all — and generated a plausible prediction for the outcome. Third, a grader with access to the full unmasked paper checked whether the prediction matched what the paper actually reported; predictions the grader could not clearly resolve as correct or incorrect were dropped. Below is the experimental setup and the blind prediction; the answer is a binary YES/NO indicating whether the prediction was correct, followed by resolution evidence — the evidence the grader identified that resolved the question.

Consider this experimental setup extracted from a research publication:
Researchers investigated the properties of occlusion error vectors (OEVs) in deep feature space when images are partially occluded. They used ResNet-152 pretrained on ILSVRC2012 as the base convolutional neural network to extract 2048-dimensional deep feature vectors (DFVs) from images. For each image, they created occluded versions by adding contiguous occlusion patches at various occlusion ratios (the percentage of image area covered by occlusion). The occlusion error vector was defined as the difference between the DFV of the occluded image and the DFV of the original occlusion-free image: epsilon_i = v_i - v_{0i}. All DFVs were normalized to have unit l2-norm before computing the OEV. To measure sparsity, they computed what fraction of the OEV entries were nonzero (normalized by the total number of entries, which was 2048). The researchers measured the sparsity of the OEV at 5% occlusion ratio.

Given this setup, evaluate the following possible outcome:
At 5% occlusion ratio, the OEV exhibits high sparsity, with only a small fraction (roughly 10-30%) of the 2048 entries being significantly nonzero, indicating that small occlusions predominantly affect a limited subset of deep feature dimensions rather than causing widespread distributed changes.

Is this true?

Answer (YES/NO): NO